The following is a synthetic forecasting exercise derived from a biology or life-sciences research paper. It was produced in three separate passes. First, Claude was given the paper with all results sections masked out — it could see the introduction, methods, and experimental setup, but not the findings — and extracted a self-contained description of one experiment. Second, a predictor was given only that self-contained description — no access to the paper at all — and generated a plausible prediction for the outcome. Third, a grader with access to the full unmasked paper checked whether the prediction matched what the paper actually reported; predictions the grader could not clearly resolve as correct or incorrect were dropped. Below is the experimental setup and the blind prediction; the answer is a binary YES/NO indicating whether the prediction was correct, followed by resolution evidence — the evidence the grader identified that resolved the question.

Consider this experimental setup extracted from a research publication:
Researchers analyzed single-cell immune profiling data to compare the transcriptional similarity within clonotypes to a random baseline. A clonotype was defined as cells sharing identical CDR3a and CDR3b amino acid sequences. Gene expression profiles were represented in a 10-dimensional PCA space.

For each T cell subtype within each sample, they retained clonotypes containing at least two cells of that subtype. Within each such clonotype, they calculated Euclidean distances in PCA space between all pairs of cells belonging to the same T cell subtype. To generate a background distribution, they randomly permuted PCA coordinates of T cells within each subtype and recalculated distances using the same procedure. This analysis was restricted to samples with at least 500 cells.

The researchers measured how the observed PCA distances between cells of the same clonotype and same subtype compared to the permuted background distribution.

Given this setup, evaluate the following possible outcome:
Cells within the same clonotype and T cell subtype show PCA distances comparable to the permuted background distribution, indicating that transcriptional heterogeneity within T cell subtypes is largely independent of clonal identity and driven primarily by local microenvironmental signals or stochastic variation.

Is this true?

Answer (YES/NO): NO